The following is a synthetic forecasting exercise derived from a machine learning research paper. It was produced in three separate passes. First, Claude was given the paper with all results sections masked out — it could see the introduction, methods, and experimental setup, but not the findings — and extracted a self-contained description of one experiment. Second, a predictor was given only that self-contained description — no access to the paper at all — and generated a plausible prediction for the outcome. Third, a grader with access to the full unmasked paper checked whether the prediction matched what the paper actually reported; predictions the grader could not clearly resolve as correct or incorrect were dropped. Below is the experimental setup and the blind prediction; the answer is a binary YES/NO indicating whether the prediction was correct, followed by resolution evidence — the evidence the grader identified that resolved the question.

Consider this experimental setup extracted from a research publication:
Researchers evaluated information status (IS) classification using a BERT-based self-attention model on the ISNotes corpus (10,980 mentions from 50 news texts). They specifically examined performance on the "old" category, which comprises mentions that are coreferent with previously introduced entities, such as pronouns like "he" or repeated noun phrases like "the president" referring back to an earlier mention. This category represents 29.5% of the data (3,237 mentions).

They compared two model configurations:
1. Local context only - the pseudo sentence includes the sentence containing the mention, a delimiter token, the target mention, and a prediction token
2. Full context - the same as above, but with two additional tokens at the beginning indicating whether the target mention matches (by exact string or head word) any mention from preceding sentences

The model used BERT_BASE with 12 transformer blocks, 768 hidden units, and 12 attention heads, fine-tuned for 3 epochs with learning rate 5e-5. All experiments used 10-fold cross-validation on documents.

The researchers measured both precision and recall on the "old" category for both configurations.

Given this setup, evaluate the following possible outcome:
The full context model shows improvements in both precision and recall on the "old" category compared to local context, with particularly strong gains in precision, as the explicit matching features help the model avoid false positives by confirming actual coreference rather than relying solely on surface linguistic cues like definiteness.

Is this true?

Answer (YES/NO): NO